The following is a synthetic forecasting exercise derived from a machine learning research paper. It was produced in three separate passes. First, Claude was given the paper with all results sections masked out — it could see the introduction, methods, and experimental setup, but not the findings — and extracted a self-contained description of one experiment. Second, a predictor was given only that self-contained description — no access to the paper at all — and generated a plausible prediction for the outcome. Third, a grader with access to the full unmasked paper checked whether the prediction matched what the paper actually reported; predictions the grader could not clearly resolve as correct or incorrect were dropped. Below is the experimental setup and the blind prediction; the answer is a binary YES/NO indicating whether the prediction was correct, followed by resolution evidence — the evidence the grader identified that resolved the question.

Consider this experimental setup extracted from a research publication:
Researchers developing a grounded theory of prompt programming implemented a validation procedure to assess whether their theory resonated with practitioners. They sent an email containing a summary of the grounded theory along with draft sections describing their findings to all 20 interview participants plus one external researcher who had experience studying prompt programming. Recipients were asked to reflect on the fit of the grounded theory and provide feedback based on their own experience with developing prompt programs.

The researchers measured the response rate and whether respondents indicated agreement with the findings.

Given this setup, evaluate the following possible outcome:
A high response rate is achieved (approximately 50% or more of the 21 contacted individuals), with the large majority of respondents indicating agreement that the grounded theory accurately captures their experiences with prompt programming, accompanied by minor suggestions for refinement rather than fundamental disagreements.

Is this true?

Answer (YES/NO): NO